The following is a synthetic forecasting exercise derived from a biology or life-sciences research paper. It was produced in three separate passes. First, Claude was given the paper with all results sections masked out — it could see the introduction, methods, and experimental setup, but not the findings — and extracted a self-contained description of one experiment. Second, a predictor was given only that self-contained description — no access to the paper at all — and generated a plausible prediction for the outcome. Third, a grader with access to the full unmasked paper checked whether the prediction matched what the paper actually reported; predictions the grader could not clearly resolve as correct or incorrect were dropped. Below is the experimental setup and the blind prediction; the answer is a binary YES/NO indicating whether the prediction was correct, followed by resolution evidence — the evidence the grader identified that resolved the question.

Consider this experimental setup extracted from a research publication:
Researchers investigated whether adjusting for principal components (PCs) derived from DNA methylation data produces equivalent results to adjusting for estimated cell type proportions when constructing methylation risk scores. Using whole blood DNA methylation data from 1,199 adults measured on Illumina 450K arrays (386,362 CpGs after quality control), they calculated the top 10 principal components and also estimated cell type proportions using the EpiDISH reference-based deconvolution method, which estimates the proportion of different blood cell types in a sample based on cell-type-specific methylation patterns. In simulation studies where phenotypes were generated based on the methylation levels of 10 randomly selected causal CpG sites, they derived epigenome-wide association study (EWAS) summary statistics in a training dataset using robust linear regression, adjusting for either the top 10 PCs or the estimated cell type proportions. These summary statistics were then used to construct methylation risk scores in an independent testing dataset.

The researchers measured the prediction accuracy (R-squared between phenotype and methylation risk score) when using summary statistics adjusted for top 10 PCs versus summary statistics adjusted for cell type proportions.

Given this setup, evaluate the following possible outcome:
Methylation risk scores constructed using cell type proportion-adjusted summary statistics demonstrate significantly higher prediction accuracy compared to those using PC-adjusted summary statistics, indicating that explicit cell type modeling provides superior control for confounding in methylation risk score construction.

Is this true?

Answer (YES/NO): NO